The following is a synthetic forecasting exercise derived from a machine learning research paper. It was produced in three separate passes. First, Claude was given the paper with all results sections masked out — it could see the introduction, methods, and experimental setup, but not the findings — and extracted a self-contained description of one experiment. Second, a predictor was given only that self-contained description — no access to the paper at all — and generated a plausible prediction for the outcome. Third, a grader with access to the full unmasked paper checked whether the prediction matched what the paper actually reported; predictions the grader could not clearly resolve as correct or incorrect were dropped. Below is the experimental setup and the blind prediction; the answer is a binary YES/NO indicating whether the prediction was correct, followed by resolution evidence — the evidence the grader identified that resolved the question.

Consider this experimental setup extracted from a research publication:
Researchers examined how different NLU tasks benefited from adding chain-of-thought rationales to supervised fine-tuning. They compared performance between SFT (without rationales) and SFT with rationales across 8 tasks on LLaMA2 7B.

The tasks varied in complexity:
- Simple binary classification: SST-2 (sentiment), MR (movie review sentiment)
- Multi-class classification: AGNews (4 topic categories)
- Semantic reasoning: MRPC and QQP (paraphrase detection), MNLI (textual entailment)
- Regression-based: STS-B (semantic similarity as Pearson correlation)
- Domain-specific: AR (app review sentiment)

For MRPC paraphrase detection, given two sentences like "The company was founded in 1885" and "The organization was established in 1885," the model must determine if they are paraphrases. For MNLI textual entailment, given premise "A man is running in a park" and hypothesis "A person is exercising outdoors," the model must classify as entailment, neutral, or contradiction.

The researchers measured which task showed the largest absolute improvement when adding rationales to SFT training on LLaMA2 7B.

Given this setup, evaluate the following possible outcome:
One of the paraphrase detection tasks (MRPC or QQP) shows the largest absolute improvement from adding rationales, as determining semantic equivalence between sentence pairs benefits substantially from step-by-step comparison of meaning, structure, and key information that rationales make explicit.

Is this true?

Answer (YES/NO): NO